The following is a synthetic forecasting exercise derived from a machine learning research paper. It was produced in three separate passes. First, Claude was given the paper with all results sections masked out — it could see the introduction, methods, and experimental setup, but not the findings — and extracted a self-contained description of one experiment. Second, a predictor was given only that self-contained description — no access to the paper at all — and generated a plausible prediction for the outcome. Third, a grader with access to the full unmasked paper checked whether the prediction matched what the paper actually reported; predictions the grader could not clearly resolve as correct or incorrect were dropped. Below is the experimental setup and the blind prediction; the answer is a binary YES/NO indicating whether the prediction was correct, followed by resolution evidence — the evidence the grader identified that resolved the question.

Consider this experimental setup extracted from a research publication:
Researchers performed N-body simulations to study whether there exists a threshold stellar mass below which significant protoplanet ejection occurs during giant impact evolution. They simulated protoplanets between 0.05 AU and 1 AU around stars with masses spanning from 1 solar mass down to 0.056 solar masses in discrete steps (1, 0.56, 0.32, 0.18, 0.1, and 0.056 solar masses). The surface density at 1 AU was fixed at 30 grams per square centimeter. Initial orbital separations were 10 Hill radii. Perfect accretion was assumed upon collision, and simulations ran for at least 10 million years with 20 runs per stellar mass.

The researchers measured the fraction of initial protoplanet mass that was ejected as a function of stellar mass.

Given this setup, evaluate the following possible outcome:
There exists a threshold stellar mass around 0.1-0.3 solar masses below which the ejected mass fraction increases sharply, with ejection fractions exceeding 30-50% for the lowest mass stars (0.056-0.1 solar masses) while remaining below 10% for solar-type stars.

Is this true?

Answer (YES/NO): NO